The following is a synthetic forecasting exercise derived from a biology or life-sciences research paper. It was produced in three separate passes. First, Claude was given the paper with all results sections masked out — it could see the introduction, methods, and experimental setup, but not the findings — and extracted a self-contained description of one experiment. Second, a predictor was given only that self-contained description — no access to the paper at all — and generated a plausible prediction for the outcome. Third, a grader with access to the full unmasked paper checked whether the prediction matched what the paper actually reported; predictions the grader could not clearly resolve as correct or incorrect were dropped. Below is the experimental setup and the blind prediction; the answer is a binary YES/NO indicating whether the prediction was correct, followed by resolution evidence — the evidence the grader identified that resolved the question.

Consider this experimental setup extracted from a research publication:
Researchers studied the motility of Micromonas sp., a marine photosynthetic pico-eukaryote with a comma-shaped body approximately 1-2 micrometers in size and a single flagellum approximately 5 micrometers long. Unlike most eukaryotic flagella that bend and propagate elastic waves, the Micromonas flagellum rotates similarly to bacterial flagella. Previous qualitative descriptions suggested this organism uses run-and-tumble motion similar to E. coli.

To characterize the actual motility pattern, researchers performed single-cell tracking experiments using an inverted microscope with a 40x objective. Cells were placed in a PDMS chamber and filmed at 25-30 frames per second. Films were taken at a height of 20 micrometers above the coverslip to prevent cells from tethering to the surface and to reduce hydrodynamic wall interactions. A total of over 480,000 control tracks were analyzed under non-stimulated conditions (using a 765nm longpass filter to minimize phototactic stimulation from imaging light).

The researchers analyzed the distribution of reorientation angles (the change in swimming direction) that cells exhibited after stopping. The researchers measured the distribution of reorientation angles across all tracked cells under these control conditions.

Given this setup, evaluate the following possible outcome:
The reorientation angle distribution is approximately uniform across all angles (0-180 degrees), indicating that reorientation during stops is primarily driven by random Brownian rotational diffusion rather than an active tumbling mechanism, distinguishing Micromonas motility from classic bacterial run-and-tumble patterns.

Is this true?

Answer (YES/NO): NO